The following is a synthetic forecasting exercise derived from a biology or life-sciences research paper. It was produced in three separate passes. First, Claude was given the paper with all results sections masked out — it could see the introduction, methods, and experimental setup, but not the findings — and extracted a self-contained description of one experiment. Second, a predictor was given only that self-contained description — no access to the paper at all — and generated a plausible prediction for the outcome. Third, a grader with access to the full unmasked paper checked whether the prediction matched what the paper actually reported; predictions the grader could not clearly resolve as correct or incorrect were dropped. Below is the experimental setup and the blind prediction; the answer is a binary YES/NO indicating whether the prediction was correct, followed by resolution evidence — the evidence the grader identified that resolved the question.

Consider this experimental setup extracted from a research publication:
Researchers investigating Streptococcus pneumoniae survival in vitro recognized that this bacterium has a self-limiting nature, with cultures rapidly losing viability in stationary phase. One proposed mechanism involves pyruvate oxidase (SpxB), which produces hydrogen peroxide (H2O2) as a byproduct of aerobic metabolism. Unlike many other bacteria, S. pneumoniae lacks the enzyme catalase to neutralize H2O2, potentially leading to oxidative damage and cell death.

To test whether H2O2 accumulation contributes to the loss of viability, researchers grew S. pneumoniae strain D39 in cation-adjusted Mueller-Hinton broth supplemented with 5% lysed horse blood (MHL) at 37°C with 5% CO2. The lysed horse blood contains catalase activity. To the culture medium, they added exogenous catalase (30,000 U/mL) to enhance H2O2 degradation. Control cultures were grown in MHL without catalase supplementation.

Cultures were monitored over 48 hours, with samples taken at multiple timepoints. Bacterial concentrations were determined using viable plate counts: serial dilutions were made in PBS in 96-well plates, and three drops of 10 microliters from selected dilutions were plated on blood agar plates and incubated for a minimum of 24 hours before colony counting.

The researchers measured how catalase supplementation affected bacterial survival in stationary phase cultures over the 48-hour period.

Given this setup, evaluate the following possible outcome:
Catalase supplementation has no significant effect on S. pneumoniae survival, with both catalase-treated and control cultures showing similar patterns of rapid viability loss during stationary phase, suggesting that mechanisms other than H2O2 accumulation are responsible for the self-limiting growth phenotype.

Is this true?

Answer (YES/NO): NO